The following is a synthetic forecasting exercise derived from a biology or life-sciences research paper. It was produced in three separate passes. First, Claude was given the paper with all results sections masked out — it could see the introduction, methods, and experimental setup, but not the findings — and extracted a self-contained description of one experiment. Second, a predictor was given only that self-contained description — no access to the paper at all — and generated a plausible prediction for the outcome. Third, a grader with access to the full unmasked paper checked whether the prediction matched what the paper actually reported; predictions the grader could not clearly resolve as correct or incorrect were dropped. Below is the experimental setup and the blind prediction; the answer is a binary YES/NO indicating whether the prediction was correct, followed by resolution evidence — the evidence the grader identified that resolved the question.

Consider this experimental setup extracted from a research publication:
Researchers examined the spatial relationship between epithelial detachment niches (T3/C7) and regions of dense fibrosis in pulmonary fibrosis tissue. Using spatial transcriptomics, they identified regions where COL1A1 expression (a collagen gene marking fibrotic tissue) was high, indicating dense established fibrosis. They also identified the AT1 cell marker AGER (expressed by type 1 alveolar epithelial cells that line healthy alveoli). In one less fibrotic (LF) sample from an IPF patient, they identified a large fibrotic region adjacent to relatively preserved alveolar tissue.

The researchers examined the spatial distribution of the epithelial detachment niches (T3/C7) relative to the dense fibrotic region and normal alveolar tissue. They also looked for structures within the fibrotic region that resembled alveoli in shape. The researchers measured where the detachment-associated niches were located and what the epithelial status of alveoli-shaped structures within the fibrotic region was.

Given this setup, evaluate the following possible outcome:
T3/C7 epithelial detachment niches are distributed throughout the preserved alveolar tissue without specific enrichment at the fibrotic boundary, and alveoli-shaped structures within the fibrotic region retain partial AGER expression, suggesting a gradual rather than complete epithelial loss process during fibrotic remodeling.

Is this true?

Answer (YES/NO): NO